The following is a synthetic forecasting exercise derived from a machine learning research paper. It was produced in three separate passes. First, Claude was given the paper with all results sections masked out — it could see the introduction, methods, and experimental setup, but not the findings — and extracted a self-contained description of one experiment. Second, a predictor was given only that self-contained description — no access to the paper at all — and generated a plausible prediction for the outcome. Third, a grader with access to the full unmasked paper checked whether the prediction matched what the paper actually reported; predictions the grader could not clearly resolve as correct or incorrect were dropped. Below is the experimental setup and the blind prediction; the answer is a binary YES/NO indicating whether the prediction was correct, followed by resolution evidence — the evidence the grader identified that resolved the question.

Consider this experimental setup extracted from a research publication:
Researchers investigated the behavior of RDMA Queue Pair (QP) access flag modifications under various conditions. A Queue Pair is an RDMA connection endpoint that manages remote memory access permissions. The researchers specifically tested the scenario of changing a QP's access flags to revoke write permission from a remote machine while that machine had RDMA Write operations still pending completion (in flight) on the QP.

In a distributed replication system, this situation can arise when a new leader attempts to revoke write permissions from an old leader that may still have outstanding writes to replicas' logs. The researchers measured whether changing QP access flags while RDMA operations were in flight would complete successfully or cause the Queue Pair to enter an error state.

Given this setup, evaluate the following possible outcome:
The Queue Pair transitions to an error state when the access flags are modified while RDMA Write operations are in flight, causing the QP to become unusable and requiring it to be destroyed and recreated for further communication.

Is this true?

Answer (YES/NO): NO